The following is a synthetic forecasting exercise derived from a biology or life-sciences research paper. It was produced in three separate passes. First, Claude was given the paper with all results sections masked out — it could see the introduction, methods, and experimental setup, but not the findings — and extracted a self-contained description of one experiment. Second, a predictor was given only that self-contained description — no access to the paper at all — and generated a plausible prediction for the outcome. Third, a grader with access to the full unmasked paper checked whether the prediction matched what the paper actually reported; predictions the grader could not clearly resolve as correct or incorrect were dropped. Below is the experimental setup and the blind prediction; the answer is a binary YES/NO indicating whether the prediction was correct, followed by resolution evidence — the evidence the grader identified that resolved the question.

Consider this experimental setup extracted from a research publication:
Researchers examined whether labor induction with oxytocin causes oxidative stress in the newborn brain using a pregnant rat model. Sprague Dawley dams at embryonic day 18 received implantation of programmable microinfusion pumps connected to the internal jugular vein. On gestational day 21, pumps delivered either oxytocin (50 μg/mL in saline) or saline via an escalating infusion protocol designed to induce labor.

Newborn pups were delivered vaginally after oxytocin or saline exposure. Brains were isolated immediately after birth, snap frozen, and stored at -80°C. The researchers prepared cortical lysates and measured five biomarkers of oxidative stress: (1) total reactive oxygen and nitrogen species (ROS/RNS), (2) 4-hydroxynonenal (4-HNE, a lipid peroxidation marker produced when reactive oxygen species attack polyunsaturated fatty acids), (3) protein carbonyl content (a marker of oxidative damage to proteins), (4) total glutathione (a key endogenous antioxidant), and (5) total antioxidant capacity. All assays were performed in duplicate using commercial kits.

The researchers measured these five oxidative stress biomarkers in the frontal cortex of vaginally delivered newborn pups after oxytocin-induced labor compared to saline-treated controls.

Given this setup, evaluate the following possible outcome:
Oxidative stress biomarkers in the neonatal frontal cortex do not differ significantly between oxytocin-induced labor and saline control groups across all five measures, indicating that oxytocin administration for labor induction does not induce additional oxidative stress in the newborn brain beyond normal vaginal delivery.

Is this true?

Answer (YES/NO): YES